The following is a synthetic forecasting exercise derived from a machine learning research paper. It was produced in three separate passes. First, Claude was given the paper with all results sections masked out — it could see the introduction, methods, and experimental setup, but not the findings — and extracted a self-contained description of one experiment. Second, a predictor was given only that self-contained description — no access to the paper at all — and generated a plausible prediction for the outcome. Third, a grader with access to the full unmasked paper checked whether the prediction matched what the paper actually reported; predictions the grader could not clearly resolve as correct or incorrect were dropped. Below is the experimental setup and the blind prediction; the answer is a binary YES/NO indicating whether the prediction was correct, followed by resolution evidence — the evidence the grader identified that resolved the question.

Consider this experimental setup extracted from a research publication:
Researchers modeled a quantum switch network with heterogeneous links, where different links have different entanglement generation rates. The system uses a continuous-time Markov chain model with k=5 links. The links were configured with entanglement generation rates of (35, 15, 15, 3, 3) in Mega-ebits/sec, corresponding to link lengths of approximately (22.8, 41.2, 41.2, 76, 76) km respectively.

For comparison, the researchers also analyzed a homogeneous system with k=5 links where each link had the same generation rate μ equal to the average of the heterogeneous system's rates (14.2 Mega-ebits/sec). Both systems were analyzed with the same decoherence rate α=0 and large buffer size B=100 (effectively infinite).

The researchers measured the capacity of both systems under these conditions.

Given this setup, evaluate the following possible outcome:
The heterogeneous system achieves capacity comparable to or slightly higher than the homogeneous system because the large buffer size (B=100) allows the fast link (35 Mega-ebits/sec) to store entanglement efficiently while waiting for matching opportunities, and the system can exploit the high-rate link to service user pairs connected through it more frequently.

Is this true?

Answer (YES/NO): NO